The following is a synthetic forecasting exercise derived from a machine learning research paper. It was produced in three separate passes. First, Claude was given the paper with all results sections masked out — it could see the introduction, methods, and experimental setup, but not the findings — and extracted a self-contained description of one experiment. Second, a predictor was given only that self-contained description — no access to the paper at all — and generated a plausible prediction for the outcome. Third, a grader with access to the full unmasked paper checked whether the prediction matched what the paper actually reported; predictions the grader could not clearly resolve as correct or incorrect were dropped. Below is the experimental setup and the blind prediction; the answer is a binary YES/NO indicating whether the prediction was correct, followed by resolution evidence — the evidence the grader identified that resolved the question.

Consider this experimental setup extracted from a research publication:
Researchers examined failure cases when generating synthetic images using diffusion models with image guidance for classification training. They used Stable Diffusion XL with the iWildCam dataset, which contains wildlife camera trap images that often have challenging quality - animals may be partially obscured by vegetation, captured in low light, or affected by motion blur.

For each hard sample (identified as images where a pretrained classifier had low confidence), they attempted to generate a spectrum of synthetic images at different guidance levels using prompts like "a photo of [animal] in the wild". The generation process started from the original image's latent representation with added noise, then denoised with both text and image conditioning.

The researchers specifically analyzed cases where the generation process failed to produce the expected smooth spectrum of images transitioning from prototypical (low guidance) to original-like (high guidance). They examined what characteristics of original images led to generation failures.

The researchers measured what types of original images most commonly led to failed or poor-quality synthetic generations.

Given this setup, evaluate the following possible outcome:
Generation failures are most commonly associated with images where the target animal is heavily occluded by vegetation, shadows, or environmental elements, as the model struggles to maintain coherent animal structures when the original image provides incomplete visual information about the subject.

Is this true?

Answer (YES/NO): NO